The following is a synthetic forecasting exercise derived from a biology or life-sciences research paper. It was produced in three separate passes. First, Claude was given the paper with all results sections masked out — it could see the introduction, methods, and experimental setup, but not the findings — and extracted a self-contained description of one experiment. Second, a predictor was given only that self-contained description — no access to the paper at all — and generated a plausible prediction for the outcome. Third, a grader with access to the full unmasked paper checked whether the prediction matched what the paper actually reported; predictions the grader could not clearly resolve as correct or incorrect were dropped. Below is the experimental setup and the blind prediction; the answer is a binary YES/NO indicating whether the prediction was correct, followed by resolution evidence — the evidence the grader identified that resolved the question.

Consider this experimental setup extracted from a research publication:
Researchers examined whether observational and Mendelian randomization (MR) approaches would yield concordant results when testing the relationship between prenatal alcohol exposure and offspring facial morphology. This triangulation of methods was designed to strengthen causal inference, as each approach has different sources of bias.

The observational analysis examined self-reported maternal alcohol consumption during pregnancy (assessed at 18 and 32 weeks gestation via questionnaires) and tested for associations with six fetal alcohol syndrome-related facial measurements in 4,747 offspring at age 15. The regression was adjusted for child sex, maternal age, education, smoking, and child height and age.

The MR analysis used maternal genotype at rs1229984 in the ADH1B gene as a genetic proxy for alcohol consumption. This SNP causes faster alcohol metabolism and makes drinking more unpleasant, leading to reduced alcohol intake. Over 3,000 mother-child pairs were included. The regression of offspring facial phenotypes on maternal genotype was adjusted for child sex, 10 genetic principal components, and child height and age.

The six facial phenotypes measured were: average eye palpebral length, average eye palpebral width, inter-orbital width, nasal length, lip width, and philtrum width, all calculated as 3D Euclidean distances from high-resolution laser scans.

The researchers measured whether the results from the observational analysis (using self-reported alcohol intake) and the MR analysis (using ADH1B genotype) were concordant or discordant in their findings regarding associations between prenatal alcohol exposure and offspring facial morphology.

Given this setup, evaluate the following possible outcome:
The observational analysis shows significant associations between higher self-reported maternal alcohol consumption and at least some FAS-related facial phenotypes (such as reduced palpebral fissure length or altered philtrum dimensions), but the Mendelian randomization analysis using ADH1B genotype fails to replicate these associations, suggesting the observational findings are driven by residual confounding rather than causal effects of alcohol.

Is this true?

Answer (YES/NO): NO